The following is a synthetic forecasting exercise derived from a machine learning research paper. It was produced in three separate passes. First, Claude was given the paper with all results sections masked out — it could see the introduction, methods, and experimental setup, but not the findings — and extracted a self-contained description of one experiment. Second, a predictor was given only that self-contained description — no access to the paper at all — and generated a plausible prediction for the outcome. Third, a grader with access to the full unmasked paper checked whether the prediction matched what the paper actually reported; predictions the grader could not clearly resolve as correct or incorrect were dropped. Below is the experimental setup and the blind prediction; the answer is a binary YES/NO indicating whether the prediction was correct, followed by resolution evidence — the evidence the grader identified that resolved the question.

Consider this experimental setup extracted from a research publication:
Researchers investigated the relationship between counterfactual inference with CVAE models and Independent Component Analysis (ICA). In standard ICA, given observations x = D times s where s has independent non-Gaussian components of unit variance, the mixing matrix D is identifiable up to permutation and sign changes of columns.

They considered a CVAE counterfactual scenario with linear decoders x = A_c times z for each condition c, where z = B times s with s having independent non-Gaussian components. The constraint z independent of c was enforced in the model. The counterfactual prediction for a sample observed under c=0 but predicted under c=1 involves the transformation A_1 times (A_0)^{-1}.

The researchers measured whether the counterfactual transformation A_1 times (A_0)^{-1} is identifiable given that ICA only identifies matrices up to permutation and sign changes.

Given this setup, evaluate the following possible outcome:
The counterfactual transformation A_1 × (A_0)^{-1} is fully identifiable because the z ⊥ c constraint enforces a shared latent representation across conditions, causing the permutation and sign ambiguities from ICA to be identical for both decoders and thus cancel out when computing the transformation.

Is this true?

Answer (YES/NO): NO